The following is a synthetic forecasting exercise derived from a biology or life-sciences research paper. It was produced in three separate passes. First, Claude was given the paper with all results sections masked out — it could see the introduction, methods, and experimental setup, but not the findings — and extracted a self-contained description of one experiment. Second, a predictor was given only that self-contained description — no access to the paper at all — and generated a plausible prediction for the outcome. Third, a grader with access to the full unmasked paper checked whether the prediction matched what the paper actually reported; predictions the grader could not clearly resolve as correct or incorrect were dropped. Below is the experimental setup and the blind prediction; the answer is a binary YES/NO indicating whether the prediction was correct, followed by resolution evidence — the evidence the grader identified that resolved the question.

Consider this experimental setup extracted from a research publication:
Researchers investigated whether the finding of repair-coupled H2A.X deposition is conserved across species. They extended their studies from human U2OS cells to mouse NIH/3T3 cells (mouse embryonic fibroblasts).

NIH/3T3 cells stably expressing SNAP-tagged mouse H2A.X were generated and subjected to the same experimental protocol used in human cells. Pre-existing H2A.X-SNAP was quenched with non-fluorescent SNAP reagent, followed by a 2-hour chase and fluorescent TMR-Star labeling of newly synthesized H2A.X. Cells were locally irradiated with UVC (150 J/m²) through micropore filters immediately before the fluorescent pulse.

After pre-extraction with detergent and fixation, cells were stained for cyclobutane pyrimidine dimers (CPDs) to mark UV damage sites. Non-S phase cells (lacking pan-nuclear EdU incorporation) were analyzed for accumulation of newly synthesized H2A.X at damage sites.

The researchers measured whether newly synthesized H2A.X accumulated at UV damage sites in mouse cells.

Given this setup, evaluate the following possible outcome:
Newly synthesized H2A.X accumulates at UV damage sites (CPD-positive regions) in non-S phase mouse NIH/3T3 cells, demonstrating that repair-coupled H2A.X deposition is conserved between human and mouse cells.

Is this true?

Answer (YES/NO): YES